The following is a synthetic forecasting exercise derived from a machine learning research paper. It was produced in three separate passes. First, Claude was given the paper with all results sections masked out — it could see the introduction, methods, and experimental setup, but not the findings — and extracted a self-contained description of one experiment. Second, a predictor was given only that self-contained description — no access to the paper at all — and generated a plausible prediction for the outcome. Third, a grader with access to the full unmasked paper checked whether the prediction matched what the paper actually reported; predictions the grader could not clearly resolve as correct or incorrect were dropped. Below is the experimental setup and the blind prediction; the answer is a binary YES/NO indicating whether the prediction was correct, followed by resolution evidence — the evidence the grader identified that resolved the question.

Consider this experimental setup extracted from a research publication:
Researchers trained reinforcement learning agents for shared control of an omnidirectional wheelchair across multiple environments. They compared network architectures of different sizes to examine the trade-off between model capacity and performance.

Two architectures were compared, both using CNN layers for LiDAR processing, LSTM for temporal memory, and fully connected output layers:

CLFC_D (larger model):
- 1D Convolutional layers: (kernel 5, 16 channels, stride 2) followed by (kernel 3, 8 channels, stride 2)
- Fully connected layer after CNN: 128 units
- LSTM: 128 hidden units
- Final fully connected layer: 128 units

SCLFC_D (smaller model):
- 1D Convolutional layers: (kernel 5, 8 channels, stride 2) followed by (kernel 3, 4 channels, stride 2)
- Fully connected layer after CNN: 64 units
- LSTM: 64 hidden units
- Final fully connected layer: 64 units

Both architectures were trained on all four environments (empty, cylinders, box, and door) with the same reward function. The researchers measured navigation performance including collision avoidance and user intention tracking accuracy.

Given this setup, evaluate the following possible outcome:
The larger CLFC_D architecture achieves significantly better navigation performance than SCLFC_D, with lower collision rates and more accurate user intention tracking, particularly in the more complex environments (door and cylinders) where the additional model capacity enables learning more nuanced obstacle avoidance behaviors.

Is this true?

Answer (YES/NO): NO